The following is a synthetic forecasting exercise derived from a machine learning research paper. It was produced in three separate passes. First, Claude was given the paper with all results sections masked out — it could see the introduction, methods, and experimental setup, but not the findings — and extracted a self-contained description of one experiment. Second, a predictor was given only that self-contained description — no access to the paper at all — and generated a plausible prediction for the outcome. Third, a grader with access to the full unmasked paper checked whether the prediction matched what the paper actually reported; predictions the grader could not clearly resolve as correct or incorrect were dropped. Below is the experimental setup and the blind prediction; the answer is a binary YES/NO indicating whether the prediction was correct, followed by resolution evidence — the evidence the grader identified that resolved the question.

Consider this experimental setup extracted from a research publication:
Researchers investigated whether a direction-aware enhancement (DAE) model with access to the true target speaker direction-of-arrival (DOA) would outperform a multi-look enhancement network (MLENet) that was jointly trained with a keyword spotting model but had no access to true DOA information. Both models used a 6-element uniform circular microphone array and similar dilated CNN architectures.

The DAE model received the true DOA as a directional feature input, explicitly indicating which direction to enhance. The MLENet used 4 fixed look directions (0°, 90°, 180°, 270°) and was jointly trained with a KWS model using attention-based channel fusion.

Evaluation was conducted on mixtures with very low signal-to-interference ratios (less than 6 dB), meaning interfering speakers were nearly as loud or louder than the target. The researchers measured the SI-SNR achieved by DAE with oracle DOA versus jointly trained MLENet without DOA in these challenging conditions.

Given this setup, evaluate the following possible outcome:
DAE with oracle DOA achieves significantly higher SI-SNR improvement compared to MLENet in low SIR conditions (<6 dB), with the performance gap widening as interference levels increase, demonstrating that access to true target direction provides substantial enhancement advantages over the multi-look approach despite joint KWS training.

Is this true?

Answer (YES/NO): NO